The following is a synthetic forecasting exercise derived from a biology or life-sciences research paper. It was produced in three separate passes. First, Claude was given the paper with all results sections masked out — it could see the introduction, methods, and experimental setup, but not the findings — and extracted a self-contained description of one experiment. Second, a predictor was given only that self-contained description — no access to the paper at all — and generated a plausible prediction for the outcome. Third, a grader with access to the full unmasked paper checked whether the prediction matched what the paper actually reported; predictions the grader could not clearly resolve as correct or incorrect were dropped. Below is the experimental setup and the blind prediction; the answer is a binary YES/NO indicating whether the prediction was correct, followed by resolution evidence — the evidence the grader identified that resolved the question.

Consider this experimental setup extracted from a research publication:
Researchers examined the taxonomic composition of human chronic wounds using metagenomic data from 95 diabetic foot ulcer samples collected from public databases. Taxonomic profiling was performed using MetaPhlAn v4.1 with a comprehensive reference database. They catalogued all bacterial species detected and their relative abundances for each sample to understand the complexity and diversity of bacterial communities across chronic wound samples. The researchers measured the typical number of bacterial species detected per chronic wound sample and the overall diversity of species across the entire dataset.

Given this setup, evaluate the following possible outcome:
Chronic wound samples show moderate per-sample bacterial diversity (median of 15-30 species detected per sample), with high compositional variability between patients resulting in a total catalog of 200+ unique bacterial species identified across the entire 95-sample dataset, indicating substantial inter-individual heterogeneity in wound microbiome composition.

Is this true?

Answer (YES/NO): NO